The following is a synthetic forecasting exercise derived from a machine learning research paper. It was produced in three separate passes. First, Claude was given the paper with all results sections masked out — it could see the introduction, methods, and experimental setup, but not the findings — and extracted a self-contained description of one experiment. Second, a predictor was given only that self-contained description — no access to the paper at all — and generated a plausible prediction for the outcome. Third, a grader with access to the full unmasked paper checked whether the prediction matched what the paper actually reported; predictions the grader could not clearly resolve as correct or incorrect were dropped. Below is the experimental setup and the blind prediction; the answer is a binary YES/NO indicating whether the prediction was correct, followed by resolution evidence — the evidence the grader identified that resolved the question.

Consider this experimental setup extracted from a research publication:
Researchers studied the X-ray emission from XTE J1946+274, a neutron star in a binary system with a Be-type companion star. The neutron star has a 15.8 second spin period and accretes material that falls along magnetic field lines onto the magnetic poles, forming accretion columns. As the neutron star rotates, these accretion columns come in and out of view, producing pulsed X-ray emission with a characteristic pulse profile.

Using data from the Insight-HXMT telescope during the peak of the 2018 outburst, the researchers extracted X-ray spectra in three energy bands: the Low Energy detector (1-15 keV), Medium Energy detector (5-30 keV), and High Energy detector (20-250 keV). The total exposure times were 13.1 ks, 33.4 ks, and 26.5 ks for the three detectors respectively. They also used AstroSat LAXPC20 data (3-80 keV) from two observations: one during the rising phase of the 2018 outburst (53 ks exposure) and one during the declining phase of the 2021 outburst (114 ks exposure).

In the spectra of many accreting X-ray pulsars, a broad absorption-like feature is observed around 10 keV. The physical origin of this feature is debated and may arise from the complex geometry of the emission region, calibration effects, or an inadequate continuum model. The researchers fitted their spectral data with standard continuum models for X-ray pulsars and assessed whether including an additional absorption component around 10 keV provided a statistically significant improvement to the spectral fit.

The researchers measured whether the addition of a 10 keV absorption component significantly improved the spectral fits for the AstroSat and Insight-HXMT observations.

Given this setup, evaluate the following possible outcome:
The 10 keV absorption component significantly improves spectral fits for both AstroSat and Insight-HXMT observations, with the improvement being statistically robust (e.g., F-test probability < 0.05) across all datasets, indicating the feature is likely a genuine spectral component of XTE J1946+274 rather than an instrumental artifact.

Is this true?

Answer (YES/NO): NO